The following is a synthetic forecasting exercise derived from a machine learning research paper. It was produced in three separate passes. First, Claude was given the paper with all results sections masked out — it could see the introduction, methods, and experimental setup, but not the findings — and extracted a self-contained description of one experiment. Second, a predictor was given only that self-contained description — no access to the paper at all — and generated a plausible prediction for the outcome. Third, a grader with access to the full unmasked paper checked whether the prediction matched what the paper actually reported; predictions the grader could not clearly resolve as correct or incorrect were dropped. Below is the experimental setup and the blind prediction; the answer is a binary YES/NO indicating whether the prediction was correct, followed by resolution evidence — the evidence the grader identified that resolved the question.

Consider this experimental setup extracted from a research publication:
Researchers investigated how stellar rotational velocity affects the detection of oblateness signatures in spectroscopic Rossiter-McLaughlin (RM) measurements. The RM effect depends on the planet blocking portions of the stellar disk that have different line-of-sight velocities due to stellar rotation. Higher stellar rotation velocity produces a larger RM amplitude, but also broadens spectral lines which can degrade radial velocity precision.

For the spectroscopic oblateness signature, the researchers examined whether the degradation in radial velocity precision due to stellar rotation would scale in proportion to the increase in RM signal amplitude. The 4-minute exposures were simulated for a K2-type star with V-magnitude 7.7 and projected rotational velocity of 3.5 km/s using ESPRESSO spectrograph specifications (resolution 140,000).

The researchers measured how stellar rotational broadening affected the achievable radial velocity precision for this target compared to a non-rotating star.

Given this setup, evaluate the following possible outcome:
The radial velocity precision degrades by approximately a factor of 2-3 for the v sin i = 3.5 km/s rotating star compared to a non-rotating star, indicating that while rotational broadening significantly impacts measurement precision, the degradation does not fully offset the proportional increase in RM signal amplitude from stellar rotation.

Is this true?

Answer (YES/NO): NO